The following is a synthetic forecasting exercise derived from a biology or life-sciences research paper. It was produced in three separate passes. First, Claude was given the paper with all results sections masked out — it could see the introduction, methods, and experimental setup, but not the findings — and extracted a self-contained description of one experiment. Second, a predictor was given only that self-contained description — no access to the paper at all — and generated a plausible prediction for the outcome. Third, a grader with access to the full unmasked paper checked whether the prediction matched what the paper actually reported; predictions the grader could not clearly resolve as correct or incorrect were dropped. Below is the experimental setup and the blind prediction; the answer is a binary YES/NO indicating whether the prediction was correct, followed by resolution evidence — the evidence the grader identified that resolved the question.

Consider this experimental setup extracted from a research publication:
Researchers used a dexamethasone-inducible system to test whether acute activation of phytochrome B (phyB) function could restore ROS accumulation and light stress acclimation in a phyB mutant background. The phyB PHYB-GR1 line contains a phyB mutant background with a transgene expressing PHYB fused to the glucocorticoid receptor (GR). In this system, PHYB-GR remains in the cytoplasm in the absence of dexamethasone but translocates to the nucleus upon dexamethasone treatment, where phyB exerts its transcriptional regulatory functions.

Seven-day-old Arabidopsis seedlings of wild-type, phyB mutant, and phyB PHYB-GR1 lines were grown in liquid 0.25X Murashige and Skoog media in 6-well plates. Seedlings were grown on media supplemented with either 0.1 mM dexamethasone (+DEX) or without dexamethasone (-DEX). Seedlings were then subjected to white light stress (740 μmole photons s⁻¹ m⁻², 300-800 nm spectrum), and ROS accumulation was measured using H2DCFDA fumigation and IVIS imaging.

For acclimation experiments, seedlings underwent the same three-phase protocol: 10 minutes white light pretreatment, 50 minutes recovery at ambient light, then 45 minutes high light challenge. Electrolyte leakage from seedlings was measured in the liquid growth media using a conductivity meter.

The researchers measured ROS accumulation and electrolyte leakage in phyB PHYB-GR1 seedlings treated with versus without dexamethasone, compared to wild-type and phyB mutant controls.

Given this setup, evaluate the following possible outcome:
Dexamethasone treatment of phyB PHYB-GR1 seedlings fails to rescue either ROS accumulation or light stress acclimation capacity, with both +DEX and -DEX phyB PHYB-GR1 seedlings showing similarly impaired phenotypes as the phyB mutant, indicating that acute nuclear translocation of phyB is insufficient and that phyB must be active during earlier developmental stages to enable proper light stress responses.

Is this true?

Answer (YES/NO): NO